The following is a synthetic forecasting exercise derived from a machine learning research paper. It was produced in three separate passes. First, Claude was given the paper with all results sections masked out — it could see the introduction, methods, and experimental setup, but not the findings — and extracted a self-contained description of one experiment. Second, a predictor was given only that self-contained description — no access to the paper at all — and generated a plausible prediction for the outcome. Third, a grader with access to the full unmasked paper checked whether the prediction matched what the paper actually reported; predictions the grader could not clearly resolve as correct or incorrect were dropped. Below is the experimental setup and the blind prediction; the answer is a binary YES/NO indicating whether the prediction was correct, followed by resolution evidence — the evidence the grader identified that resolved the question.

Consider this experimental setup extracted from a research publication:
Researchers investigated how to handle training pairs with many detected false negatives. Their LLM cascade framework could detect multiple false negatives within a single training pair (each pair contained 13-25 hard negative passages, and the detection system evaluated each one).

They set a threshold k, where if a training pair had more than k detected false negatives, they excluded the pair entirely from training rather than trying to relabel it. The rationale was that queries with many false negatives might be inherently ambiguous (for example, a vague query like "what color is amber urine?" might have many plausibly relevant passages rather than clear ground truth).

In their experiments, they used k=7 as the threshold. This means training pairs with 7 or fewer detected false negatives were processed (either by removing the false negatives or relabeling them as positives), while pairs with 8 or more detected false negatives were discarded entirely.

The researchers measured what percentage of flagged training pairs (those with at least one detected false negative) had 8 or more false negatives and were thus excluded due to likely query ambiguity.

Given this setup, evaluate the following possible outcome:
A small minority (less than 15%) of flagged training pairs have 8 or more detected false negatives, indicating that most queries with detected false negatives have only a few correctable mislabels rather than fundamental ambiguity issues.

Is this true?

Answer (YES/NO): YES